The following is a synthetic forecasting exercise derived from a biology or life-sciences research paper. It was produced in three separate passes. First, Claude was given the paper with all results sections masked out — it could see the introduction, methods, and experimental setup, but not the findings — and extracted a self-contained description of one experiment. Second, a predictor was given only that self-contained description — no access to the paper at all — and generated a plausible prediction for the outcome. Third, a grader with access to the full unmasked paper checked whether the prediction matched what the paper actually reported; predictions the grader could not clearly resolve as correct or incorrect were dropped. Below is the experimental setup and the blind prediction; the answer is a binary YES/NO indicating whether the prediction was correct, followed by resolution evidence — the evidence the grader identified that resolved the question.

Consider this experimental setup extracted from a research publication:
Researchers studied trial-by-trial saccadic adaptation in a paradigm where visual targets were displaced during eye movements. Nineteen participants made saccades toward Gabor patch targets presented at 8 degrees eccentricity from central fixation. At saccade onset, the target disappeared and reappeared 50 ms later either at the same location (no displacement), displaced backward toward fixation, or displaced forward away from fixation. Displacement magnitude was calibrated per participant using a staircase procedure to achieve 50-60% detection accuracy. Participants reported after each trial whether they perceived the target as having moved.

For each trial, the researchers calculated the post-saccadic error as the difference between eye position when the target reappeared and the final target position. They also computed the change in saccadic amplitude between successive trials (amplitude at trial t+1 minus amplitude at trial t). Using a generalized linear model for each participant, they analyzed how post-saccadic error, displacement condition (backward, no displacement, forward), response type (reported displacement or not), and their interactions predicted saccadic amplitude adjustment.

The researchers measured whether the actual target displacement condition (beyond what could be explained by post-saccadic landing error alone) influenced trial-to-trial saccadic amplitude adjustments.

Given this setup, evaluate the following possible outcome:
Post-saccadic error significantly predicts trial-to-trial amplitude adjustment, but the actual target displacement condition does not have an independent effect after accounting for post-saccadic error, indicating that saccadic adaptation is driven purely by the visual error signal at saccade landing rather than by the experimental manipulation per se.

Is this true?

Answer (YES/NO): NO